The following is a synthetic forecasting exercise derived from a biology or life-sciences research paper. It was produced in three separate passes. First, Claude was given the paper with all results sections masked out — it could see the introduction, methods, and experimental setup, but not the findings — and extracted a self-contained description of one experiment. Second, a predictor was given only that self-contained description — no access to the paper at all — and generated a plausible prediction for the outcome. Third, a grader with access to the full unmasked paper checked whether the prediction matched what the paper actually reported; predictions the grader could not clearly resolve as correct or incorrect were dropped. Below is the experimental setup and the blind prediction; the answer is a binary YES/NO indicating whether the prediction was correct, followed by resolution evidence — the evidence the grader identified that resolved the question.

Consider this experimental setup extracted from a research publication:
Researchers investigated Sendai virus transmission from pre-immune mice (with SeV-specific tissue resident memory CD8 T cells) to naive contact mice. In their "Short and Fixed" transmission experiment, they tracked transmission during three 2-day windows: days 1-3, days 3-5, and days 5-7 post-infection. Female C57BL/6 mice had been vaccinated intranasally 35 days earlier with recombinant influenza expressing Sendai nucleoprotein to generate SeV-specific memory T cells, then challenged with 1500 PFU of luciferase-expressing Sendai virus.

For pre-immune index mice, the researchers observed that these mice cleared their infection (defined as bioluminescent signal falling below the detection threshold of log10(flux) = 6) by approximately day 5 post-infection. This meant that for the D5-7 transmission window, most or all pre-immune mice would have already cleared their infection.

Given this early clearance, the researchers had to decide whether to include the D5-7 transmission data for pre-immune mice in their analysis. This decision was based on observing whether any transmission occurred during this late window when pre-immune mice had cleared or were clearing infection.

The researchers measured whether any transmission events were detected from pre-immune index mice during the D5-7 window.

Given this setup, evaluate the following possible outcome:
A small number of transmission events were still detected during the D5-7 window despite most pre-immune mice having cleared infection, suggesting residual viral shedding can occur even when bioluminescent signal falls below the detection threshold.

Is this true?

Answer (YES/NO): NO